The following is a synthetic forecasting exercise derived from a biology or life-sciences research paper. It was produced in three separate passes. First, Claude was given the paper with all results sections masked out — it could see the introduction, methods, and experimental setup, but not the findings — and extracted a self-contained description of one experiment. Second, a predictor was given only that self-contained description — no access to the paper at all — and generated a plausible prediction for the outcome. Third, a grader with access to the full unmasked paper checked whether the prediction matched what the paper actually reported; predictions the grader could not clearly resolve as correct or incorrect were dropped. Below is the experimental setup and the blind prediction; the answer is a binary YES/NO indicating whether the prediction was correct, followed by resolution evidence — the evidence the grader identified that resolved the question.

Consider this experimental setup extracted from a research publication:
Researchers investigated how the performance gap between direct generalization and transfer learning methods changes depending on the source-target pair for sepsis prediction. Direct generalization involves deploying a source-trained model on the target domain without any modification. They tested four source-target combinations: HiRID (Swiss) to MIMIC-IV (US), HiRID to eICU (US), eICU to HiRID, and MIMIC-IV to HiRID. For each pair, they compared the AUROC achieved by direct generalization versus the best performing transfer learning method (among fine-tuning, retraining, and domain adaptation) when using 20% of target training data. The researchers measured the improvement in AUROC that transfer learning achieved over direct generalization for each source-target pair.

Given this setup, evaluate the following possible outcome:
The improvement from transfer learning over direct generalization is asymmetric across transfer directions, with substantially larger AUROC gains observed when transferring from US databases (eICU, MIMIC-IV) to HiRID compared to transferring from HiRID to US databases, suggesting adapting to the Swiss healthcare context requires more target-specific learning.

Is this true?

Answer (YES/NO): NO